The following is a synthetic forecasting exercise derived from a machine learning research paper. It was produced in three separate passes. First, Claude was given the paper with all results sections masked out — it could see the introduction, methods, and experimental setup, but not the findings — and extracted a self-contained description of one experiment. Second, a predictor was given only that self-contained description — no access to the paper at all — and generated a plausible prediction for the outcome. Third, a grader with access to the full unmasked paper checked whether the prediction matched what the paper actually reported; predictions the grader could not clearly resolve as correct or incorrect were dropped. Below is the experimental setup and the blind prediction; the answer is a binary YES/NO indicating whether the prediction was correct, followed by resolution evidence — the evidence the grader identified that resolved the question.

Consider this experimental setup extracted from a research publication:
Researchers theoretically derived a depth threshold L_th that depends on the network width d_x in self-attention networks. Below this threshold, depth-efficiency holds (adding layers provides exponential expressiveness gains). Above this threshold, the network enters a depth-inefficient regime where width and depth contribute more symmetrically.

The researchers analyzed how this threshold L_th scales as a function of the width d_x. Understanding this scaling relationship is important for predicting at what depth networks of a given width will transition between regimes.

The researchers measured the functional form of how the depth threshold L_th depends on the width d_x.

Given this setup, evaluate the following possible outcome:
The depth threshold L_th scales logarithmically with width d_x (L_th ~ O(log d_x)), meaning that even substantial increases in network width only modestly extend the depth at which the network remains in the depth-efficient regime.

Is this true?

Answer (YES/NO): YES